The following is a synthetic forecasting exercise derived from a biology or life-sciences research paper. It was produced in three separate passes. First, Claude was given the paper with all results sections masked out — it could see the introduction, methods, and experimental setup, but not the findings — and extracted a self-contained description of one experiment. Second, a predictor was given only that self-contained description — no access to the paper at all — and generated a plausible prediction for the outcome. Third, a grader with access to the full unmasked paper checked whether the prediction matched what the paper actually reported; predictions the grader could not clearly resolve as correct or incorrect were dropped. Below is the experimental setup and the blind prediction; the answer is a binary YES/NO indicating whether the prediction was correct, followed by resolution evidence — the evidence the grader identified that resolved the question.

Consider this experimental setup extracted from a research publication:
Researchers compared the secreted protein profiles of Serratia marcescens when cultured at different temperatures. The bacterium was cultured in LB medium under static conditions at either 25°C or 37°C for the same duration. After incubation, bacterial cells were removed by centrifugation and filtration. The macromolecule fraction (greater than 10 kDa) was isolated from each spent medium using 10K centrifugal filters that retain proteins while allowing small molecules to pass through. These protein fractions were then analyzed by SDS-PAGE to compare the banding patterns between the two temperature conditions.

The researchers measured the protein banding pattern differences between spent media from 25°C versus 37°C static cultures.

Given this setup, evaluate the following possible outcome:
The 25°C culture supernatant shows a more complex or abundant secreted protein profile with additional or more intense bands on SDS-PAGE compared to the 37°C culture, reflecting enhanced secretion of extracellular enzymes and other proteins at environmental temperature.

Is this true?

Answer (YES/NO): YES